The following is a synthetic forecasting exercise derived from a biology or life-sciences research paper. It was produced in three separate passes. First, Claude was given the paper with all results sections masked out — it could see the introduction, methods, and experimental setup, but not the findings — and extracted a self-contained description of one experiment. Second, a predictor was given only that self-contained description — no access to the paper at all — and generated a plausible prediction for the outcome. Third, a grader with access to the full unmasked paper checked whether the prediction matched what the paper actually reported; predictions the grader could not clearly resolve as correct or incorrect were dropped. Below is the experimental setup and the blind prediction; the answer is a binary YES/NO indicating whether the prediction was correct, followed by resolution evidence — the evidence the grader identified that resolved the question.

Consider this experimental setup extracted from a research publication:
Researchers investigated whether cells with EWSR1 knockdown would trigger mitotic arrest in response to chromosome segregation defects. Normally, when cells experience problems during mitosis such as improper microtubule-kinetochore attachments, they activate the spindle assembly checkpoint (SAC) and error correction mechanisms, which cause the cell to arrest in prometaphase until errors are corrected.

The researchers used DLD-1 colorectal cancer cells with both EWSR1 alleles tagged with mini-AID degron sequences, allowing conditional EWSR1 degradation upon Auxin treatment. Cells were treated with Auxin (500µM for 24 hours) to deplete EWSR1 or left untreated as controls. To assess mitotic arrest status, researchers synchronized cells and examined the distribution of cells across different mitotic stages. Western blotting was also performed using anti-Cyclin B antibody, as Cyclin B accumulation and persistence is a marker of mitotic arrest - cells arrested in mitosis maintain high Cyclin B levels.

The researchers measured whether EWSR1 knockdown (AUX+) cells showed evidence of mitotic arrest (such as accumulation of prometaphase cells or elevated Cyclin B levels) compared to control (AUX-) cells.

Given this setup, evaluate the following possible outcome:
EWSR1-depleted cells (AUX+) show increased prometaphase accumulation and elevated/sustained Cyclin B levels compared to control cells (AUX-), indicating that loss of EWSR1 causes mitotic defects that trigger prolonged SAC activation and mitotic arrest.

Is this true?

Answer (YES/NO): NO